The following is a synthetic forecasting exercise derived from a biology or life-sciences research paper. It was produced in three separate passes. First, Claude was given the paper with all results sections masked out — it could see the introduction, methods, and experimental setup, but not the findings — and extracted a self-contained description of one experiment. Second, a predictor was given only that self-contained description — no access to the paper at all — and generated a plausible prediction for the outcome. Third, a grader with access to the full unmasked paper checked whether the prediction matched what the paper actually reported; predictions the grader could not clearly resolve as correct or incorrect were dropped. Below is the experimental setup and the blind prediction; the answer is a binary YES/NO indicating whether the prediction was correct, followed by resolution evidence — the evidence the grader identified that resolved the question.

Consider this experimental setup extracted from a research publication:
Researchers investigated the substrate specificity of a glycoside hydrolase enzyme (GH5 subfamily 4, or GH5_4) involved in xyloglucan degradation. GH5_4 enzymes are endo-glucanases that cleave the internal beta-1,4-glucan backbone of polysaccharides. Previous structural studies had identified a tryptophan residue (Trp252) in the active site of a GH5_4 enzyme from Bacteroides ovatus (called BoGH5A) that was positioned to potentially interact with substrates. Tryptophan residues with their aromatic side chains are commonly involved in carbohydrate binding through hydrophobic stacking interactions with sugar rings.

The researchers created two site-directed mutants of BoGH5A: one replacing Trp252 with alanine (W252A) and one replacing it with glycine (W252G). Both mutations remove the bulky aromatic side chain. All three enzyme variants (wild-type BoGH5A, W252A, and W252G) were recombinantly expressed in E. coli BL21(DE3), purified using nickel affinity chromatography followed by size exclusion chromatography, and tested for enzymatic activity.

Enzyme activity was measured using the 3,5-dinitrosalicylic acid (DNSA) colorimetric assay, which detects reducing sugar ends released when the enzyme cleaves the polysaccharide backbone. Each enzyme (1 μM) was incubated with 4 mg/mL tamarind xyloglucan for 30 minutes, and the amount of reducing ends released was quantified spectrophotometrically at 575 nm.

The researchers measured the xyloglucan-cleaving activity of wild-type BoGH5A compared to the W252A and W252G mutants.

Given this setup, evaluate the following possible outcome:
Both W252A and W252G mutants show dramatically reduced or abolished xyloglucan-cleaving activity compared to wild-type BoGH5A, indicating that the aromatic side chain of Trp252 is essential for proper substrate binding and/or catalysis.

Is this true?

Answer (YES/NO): YES